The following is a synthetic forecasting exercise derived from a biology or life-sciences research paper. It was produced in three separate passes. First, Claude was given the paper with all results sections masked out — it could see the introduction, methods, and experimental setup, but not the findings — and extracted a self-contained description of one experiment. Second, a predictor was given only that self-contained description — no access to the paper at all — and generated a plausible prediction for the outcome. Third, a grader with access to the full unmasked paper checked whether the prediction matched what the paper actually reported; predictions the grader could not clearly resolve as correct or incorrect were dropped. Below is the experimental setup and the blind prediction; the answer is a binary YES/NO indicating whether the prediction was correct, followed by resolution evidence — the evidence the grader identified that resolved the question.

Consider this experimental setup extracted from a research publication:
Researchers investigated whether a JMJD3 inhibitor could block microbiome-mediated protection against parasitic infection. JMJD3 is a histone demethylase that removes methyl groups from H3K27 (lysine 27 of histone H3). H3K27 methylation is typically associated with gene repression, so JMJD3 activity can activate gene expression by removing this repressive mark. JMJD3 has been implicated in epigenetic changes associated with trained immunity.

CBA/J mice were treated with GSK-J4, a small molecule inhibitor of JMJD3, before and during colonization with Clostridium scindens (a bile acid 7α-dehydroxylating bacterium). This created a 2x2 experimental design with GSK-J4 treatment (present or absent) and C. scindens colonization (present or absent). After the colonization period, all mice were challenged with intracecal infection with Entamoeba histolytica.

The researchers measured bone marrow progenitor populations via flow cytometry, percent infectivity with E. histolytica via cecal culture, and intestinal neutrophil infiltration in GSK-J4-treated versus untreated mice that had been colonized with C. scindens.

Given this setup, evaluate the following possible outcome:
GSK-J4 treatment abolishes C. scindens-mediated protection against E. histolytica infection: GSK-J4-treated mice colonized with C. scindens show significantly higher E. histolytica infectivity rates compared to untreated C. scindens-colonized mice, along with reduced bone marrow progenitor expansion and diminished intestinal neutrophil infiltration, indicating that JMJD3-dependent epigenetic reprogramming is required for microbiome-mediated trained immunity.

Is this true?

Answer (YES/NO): YES